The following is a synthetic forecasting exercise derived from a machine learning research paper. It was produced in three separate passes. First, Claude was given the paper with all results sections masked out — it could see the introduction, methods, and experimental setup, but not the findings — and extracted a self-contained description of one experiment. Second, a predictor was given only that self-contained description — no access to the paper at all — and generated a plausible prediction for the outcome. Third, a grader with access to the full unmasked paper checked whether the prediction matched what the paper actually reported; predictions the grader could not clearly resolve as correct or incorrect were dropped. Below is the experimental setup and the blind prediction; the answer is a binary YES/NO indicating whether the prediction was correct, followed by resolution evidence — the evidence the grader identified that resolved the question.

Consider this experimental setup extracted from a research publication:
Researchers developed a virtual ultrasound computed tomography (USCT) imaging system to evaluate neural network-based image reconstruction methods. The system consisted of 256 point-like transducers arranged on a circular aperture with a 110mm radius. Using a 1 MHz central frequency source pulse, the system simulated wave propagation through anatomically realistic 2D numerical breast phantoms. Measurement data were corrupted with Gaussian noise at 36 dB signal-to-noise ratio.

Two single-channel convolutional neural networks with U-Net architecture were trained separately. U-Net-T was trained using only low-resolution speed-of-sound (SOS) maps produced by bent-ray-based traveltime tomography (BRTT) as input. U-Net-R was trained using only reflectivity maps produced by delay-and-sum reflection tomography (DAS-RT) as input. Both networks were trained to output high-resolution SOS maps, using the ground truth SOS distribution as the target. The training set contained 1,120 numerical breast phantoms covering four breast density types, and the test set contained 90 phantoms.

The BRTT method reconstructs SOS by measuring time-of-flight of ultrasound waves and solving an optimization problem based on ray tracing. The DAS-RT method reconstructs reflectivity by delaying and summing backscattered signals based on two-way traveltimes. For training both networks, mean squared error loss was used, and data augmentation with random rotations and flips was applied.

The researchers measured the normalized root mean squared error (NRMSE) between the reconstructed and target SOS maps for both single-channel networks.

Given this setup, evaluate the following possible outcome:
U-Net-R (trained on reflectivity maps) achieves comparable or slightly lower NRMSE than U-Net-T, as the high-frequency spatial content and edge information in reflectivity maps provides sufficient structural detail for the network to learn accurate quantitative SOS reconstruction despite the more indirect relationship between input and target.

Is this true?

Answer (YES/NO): NO